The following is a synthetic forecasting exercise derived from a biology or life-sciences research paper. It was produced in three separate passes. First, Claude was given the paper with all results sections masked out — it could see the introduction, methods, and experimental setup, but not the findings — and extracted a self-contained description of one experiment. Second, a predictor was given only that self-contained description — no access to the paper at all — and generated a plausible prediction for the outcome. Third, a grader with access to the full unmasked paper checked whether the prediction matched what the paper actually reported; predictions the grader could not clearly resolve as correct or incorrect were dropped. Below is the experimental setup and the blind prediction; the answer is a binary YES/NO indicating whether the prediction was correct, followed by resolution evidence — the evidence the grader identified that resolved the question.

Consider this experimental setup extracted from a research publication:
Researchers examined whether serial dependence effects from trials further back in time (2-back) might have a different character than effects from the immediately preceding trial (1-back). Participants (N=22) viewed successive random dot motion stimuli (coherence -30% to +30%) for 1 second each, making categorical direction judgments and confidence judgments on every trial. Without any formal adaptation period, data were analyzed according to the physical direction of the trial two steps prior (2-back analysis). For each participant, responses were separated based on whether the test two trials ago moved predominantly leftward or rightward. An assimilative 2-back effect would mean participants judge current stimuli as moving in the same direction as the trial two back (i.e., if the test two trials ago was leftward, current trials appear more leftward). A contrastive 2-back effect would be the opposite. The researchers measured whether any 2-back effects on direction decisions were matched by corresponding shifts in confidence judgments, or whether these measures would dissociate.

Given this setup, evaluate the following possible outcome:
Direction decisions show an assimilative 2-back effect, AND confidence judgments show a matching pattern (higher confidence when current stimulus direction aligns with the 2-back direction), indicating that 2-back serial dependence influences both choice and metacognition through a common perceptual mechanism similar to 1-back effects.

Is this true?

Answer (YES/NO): NO